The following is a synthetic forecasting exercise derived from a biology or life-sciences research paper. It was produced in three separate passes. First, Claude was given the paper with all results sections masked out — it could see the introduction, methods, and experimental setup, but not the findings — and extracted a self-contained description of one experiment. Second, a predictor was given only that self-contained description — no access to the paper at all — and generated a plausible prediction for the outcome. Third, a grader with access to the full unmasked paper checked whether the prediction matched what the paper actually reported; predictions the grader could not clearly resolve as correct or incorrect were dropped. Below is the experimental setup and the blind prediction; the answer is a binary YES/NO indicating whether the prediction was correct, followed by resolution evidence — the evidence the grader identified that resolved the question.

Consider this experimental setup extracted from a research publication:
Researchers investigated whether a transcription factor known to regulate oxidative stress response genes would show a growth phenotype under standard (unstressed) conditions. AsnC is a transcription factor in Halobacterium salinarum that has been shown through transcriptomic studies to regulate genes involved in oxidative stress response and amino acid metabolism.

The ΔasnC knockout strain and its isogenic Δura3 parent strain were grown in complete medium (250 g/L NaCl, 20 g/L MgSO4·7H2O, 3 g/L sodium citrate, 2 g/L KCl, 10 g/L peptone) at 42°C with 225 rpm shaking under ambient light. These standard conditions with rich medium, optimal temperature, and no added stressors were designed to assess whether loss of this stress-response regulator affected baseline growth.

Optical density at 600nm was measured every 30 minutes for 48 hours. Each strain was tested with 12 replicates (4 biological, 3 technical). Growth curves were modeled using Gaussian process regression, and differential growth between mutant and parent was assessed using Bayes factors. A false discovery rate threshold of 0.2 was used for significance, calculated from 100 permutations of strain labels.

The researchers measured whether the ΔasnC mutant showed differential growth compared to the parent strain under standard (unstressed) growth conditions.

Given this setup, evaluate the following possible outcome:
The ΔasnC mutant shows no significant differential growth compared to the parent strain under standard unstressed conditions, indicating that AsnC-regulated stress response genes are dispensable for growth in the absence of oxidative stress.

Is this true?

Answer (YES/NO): NO